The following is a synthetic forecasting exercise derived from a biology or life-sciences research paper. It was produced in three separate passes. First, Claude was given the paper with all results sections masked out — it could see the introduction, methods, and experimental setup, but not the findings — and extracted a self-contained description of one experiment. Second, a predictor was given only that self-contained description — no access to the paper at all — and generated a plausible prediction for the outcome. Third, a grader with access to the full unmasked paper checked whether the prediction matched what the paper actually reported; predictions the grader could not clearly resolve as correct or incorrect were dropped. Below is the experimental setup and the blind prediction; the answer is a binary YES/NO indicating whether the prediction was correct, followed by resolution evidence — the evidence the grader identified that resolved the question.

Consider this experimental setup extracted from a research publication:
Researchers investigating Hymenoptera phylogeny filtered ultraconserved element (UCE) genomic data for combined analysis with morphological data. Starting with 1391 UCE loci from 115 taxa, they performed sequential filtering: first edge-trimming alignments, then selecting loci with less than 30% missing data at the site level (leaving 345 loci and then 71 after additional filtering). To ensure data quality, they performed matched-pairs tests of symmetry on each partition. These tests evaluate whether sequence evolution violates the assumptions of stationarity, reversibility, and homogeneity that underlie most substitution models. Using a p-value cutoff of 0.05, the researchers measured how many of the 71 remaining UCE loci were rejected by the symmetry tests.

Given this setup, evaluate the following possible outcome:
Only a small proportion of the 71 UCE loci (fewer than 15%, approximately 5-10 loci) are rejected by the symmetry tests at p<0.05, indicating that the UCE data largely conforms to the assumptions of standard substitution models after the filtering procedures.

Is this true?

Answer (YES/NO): NO